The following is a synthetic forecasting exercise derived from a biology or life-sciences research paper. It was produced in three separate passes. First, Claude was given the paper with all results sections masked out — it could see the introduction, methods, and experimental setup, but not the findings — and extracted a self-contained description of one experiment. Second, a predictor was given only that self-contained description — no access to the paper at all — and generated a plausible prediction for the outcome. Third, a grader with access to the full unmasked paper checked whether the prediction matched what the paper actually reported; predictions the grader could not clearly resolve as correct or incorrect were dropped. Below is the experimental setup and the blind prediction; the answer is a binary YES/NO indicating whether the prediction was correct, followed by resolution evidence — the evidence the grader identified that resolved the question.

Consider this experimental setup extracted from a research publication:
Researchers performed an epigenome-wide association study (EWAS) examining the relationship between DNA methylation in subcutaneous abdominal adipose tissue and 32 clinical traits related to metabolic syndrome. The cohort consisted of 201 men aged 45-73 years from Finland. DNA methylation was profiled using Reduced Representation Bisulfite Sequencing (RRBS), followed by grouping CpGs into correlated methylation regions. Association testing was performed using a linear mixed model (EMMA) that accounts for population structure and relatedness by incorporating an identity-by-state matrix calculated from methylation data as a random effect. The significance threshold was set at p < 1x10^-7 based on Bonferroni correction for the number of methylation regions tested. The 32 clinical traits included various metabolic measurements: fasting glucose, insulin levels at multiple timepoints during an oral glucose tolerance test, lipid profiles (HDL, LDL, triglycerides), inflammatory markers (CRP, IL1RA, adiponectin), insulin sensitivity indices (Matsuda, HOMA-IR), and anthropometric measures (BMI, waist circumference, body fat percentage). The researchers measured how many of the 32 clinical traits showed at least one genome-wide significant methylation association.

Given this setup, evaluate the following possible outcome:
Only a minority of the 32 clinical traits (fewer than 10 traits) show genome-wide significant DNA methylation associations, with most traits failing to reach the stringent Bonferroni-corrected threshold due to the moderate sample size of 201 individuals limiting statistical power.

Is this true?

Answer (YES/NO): NO